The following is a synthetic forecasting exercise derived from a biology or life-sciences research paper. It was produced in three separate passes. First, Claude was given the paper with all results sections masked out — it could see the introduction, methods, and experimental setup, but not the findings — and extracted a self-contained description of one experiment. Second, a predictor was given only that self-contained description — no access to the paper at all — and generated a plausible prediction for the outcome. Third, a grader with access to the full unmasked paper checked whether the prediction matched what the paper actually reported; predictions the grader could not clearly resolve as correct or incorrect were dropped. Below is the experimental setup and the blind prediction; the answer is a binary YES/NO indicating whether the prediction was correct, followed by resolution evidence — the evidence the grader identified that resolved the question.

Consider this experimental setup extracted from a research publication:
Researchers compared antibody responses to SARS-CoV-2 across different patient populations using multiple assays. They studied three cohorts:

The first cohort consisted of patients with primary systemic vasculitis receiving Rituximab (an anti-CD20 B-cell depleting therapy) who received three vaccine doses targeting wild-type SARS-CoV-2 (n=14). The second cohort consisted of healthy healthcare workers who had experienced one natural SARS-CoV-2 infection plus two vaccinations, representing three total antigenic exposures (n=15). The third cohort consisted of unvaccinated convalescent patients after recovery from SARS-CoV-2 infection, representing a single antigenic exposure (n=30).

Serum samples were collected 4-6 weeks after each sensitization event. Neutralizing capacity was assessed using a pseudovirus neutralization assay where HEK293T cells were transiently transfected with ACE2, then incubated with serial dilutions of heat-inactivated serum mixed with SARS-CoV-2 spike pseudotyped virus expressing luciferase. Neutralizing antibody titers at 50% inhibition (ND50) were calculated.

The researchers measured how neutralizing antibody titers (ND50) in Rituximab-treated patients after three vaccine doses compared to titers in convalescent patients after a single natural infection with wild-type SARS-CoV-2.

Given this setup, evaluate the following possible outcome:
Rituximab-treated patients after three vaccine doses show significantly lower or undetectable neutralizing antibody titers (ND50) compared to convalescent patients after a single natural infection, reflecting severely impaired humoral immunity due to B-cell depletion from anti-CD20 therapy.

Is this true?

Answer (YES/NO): NO